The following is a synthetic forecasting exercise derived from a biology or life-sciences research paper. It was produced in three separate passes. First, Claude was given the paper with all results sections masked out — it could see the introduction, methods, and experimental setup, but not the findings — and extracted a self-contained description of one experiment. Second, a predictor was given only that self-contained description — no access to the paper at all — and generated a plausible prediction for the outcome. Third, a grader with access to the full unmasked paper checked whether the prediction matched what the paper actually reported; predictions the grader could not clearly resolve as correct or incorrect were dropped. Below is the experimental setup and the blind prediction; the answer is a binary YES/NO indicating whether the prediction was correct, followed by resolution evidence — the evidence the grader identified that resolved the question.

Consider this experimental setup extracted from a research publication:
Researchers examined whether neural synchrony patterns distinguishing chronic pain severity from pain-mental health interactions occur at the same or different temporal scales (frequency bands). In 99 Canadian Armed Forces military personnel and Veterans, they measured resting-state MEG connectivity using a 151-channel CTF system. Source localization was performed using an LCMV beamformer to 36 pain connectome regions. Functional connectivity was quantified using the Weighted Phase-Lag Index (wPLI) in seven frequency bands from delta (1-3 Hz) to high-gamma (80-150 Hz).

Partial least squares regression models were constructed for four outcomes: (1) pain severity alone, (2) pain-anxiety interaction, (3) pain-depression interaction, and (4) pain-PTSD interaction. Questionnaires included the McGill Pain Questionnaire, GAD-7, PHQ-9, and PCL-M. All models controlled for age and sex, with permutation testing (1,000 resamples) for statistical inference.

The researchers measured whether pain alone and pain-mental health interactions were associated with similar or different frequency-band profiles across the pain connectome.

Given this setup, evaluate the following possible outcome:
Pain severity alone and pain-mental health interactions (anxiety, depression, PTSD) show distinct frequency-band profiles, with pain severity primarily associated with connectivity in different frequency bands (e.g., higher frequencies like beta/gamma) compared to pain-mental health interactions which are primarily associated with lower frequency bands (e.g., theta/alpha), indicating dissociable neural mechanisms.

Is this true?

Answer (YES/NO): NO